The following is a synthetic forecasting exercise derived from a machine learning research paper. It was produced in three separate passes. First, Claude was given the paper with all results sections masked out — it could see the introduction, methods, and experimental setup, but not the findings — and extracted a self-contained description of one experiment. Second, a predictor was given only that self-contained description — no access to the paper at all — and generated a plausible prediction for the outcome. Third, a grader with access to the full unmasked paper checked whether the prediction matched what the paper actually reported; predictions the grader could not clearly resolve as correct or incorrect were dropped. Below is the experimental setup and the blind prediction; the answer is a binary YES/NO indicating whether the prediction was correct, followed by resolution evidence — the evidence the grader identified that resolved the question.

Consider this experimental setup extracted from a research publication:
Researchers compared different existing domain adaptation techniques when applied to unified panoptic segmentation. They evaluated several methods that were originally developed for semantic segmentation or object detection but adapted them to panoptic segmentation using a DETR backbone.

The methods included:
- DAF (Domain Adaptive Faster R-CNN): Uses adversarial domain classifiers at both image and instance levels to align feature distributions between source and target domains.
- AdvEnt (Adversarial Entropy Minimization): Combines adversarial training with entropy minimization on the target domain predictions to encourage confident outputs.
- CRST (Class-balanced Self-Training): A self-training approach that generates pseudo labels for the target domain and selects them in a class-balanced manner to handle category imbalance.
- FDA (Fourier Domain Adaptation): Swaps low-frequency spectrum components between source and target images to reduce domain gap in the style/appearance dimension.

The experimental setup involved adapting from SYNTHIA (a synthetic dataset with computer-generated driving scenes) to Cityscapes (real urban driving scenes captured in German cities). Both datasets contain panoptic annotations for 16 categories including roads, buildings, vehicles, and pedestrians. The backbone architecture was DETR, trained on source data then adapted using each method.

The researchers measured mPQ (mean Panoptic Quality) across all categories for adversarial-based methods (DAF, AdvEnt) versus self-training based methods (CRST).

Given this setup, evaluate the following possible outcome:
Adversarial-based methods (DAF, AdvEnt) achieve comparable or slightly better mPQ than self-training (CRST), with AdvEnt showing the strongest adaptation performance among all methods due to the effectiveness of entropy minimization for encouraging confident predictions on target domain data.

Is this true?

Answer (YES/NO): NO